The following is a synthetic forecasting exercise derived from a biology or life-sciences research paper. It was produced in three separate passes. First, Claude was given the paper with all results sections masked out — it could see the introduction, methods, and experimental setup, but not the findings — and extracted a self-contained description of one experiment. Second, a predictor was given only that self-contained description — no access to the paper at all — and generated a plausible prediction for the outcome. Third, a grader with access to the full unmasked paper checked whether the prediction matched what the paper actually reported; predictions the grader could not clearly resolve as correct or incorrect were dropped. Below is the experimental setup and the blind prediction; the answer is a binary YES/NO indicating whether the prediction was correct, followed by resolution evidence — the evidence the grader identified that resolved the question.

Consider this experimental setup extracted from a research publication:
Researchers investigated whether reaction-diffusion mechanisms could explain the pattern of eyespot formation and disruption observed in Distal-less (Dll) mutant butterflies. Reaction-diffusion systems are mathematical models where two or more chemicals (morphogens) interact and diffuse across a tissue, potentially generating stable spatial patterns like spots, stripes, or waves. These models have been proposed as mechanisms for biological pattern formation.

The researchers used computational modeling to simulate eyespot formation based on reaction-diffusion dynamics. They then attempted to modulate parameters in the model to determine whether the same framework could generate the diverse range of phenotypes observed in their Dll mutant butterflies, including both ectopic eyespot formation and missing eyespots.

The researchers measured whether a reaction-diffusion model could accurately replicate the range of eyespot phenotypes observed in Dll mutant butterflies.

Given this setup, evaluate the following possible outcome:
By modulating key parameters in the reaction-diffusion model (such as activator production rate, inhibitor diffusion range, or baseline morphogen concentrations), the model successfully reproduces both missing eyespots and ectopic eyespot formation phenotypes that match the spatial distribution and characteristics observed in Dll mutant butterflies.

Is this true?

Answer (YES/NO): YES